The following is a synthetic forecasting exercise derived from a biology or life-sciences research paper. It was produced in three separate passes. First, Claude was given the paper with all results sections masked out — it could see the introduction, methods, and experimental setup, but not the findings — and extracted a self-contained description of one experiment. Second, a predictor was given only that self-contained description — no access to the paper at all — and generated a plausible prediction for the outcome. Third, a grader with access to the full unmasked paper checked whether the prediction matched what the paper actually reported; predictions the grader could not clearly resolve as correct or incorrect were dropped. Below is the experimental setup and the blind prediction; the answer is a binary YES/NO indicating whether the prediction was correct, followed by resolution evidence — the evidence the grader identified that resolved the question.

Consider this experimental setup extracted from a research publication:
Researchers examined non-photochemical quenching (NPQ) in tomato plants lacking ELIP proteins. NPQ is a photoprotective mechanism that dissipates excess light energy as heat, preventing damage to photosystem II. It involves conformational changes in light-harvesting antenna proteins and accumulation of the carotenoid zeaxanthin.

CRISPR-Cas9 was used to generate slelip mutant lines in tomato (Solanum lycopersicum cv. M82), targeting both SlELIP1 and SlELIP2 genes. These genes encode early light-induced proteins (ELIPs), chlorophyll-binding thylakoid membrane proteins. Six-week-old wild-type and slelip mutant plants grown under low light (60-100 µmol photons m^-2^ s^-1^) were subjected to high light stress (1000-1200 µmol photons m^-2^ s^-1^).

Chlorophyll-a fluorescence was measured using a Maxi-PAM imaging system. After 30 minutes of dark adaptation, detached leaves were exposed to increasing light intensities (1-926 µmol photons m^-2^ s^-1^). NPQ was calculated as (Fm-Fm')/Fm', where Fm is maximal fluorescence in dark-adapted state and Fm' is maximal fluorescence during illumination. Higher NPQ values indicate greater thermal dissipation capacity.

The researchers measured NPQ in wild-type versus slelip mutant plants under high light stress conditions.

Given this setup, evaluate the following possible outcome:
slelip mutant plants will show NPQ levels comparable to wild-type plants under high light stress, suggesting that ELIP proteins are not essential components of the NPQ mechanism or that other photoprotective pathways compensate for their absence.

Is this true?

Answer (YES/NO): NO